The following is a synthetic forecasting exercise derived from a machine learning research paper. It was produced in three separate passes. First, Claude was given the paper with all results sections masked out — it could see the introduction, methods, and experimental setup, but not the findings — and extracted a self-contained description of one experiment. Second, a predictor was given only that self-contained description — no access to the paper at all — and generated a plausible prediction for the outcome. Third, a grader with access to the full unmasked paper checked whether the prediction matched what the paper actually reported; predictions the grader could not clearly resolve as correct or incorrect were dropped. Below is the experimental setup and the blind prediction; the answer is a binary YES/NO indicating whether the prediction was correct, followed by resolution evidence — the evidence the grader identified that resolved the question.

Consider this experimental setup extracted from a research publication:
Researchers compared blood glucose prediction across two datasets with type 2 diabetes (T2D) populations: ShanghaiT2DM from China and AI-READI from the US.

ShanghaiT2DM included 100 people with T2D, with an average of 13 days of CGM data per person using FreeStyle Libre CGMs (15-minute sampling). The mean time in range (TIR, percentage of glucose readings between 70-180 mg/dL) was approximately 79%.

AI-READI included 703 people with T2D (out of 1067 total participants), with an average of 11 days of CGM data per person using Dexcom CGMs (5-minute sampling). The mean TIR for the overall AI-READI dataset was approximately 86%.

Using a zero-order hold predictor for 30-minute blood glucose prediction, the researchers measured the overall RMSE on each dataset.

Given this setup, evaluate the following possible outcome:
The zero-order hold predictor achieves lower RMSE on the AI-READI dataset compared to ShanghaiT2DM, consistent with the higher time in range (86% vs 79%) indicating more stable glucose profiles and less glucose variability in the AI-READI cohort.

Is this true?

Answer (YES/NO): NO